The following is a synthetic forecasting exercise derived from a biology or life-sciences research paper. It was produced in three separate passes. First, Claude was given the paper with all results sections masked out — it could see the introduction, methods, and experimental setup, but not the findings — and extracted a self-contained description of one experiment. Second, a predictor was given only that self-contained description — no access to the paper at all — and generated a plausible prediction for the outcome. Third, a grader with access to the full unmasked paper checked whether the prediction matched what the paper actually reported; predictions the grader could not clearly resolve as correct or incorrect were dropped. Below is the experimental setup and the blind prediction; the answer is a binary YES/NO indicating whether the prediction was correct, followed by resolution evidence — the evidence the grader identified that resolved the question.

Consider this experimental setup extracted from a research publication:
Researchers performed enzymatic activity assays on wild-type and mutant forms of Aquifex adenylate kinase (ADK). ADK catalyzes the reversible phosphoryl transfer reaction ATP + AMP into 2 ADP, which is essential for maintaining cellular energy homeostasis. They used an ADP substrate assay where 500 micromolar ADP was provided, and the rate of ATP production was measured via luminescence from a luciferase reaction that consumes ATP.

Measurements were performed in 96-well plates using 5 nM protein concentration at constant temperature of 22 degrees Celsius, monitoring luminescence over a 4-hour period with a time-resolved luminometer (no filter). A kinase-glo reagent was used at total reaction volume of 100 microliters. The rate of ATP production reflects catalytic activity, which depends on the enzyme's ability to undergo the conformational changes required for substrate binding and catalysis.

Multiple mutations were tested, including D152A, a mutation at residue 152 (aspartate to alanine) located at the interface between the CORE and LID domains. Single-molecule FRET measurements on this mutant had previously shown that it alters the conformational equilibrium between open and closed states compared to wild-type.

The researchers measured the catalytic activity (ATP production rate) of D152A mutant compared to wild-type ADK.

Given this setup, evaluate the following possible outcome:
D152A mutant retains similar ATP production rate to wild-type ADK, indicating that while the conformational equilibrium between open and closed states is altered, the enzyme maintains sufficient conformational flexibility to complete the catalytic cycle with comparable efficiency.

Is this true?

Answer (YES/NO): NO